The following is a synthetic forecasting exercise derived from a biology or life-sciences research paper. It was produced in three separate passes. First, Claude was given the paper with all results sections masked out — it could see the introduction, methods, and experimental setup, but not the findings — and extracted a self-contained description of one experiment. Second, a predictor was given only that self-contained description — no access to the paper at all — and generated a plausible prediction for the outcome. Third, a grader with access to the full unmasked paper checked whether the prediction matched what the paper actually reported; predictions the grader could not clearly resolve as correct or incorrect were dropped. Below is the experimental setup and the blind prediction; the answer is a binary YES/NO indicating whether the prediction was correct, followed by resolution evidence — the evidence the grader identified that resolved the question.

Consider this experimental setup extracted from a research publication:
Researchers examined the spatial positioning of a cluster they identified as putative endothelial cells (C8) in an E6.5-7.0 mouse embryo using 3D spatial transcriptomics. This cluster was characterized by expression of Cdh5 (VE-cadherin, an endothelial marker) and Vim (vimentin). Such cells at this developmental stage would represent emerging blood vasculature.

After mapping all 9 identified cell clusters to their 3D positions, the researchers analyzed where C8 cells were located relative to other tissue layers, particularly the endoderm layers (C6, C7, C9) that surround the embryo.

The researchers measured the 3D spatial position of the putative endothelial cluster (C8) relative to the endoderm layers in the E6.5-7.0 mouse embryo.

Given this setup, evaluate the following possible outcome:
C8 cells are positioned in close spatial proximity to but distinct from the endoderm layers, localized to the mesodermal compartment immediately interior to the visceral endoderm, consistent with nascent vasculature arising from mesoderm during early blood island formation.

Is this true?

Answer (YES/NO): NO